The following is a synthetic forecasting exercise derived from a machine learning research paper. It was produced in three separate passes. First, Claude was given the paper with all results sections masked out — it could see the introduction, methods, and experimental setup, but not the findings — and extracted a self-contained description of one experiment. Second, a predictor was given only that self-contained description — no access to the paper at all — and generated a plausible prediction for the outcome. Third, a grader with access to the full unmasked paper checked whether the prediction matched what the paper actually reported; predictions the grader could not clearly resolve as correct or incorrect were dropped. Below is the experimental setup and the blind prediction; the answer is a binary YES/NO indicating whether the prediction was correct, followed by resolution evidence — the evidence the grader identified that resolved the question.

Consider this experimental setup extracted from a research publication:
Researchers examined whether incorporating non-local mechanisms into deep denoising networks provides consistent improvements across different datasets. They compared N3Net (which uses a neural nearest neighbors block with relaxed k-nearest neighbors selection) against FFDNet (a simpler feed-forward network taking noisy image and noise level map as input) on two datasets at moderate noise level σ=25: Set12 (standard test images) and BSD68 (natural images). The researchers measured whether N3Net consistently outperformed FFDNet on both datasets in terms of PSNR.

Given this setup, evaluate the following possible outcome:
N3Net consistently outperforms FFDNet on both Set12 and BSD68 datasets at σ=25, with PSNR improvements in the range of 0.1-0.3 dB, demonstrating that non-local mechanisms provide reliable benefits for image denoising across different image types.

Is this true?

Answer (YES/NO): NO